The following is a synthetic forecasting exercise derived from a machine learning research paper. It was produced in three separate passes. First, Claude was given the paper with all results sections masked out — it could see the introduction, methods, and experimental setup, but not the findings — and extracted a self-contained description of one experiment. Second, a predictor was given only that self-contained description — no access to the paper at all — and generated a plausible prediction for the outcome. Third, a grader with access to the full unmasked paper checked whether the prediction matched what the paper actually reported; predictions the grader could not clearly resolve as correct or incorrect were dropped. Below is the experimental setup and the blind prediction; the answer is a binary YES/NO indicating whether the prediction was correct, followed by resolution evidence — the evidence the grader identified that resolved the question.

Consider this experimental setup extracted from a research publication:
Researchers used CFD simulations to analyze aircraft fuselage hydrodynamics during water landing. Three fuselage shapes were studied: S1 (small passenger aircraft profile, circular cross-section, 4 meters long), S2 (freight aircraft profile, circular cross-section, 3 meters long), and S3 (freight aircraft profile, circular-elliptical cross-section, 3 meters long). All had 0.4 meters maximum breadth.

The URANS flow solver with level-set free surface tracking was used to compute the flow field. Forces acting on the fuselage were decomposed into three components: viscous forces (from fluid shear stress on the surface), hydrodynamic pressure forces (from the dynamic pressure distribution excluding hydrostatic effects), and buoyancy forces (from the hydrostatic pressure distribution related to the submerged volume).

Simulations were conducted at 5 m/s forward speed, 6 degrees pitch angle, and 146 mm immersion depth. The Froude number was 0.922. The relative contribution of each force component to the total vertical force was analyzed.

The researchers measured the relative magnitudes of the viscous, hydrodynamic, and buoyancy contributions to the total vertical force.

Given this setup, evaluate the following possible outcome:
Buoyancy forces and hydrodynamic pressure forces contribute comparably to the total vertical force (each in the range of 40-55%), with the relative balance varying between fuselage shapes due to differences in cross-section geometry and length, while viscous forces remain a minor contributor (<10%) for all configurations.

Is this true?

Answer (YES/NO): NO